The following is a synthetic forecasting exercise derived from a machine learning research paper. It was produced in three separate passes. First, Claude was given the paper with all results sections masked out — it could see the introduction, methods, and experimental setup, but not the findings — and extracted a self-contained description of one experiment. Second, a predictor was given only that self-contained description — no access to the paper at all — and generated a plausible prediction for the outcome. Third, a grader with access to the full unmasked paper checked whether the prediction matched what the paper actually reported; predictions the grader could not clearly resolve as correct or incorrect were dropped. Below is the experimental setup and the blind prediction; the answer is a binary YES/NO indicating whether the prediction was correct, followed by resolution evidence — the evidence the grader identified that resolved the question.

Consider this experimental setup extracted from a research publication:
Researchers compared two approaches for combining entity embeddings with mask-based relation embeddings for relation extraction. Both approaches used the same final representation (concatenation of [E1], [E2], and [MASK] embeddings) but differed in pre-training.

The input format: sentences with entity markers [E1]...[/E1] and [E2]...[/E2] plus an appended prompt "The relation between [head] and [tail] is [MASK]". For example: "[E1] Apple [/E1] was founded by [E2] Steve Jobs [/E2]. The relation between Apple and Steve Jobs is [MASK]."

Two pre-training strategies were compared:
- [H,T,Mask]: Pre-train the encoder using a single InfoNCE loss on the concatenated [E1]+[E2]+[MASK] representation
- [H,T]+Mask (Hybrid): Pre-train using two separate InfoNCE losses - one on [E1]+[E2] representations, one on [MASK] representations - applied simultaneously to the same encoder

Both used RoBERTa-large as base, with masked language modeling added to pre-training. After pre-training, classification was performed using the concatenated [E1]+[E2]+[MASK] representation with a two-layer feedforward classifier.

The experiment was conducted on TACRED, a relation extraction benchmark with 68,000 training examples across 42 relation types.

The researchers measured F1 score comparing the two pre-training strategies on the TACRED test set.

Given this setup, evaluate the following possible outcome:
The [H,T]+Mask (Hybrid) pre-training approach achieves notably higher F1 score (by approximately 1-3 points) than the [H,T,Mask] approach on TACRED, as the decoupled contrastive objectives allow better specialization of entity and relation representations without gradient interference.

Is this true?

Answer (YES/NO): NO